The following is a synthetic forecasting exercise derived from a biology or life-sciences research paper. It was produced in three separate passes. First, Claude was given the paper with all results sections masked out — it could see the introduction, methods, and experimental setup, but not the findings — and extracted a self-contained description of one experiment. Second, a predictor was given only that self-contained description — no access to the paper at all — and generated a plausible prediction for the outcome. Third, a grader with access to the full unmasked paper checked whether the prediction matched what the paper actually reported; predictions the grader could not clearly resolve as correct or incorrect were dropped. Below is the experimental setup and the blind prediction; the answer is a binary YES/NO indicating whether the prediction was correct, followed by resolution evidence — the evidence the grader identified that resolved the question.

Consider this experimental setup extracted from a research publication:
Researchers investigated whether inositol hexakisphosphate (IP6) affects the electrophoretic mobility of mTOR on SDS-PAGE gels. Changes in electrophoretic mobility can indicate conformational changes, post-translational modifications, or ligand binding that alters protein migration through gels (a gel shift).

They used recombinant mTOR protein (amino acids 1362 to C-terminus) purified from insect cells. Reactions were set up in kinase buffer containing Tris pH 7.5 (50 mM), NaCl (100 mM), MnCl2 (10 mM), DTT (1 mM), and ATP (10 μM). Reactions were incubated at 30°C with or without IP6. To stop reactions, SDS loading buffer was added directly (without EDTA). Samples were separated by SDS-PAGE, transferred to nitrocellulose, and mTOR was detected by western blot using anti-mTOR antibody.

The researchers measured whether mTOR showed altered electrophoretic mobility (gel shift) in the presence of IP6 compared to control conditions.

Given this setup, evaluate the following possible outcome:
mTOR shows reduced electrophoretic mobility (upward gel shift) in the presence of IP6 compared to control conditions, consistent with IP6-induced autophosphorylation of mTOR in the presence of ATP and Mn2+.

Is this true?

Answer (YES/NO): NO